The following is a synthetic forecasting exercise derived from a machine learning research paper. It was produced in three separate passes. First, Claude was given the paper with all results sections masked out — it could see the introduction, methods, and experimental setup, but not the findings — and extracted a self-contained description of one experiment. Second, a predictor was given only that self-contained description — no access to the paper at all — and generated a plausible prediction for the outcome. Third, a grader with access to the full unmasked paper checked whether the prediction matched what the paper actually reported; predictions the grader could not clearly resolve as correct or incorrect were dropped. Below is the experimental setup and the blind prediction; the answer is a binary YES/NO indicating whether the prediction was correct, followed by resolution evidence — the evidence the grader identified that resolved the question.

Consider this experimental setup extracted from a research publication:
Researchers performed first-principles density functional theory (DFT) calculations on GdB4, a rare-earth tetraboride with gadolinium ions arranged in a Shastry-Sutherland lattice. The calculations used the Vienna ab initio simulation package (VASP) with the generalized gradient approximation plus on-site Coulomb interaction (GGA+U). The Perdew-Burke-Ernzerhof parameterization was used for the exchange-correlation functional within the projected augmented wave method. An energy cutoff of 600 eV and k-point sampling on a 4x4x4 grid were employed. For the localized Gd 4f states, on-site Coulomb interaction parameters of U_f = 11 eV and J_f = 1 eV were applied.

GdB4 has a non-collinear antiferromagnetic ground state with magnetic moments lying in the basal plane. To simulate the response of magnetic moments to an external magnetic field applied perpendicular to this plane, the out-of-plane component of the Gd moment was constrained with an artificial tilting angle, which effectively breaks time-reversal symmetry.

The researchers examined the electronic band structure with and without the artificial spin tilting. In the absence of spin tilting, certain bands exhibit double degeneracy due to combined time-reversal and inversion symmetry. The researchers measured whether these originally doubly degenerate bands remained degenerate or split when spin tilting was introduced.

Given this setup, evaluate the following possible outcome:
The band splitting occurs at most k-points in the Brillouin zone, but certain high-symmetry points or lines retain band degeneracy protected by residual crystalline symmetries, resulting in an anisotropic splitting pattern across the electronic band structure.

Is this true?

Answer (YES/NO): YES